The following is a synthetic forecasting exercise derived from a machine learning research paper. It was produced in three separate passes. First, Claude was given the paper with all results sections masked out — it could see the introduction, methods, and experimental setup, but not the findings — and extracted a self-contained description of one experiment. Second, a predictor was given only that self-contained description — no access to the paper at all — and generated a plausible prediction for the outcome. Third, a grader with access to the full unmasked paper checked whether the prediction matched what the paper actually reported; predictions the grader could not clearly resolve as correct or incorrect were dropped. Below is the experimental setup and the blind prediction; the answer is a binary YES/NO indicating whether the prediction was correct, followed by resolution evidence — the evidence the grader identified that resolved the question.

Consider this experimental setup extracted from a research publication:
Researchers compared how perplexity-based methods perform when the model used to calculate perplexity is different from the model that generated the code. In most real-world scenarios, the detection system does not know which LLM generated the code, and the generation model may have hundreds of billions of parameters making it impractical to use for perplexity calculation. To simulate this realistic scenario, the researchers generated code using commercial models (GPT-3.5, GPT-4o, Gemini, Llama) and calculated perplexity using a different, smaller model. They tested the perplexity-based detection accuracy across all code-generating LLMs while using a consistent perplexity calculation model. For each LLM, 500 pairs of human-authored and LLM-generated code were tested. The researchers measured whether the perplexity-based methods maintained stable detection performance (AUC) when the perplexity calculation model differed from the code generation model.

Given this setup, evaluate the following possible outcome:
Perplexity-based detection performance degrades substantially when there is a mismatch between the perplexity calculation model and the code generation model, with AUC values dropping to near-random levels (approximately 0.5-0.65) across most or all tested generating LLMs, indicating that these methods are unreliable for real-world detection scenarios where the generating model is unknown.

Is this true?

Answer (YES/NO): NO